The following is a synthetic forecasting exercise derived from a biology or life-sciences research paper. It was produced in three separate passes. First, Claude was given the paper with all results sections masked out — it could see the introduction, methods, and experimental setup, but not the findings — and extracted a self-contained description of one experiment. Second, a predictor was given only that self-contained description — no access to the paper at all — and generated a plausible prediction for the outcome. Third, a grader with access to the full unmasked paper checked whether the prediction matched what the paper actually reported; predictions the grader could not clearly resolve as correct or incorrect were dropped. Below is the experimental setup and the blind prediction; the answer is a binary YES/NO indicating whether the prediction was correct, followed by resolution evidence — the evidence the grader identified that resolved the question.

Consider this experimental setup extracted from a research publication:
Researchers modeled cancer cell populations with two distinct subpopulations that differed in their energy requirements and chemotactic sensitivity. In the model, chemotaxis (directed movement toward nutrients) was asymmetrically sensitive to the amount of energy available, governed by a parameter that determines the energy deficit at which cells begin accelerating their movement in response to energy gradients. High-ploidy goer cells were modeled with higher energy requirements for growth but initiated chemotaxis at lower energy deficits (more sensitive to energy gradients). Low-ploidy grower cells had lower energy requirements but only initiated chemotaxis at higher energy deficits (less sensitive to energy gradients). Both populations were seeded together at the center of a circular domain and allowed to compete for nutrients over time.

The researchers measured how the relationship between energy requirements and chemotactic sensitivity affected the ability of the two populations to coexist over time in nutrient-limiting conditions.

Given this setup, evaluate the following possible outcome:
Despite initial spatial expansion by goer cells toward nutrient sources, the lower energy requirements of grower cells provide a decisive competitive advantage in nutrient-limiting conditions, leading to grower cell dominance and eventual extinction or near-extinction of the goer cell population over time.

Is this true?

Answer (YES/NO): NO